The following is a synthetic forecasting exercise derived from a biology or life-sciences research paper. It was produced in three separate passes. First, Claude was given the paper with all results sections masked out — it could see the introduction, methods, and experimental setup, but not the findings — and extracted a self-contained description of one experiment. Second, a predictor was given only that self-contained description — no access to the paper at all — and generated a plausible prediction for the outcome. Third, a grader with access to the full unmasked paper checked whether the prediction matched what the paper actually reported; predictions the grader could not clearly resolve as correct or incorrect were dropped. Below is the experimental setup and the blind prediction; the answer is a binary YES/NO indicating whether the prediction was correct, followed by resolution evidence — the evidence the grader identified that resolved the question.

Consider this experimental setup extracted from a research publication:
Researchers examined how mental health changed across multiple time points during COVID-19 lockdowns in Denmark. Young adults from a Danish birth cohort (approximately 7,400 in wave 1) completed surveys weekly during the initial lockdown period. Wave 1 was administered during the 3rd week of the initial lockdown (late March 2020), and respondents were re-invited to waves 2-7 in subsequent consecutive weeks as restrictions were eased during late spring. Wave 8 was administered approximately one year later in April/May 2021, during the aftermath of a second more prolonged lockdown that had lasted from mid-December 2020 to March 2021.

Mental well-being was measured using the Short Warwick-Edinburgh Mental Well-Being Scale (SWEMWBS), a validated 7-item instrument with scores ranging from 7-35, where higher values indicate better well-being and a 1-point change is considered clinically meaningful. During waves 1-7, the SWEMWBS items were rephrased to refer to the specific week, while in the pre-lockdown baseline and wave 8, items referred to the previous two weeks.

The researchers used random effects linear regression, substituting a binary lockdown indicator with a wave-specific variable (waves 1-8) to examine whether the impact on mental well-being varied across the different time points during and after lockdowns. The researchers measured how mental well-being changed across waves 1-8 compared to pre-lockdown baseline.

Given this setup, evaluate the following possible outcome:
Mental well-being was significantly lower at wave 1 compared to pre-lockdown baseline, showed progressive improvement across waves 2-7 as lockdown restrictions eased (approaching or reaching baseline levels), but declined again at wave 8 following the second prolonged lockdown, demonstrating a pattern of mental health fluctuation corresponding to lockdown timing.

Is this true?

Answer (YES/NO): YES